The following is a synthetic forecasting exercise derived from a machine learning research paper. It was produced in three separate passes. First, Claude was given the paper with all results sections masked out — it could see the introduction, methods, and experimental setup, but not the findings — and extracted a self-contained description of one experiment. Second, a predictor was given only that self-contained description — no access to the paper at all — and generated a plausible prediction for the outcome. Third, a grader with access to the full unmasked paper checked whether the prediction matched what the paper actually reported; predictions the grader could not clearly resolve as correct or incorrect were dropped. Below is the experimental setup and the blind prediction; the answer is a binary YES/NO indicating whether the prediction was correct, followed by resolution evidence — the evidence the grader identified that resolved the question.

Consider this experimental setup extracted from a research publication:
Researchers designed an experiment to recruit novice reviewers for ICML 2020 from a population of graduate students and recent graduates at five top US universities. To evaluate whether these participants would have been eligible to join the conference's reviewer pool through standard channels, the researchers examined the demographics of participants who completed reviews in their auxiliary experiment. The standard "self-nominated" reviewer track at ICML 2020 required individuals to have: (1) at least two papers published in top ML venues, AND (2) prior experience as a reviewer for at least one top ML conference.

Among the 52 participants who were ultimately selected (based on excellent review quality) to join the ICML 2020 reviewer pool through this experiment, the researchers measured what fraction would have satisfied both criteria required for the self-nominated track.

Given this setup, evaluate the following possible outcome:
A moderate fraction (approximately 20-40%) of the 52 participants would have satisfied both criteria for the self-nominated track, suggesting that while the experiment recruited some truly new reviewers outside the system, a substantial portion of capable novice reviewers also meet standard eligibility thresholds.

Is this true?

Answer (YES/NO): NO